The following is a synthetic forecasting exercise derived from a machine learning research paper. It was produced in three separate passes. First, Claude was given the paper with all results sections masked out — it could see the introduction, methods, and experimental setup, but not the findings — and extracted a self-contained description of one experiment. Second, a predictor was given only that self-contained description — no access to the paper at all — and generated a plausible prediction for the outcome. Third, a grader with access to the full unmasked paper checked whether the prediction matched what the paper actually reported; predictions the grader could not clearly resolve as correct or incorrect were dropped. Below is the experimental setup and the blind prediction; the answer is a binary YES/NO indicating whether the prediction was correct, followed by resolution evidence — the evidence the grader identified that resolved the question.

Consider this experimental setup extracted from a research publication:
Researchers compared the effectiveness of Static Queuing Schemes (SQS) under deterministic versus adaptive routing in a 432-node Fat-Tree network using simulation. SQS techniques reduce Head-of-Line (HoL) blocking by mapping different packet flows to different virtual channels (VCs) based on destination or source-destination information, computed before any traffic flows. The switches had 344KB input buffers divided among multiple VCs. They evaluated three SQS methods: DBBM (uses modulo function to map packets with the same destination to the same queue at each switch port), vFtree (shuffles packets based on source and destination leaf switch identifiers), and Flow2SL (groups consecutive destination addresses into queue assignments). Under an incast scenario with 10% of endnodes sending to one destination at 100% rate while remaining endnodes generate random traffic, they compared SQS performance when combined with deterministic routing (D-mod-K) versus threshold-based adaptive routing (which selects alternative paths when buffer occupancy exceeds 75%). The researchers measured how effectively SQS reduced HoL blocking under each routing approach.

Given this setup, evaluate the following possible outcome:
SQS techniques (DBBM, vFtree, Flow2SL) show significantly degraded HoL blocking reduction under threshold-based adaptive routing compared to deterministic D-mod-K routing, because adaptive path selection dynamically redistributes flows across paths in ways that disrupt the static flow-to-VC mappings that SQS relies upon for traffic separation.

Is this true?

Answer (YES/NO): YES